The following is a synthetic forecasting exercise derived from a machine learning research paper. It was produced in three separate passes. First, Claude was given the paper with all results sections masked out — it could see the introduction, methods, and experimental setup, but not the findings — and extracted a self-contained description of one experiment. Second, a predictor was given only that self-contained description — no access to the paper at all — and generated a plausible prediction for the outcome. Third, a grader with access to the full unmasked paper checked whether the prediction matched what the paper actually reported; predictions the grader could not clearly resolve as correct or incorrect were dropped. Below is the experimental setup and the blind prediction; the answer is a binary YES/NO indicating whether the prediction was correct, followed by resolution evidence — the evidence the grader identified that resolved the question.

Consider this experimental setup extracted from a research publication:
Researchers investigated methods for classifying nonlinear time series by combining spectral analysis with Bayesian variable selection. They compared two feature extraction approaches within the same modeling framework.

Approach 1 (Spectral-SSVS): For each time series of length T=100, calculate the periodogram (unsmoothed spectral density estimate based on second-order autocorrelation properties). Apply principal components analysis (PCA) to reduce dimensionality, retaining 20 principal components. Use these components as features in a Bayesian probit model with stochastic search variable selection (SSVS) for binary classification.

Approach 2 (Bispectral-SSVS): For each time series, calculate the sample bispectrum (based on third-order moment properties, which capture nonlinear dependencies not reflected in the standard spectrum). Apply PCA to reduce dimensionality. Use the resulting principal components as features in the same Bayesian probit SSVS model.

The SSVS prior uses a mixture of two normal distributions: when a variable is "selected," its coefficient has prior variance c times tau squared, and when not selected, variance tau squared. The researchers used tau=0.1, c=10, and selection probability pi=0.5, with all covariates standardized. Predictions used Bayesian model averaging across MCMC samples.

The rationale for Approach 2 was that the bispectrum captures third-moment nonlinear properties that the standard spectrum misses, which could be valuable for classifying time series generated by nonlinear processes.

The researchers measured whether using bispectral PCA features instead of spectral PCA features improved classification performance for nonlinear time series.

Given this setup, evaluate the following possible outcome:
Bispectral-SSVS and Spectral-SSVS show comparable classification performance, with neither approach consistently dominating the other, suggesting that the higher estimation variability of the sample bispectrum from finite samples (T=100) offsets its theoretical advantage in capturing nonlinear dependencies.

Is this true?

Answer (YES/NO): NO